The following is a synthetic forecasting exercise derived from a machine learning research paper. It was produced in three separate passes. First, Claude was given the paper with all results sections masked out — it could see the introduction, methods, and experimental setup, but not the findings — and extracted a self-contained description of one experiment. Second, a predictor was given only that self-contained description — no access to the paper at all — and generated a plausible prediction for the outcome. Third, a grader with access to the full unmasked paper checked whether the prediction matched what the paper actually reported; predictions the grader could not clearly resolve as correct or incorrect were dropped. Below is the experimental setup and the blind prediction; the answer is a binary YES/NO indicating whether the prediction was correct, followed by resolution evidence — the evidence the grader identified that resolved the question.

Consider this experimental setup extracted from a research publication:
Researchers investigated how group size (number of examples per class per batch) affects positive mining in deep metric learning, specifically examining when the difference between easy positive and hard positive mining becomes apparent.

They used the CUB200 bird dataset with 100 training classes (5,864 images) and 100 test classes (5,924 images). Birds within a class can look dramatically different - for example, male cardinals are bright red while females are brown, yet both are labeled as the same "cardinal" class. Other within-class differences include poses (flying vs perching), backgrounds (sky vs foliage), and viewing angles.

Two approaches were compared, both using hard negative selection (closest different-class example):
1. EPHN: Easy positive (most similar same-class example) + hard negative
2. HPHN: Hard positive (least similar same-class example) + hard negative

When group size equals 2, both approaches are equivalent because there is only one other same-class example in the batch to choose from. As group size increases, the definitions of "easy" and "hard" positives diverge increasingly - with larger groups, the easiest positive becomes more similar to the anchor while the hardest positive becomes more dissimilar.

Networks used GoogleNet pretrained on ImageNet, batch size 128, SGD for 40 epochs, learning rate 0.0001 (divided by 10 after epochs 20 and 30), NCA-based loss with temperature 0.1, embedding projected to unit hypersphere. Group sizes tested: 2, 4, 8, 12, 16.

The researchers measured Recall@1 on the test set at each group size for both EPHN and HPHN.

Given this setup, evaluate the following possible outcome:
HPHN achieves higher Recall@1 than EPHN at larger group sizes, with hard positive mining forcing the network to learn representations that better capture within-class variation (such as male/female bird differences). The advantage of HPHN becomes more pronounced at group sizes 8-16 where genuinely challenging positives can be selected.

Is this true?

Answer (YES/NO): NO